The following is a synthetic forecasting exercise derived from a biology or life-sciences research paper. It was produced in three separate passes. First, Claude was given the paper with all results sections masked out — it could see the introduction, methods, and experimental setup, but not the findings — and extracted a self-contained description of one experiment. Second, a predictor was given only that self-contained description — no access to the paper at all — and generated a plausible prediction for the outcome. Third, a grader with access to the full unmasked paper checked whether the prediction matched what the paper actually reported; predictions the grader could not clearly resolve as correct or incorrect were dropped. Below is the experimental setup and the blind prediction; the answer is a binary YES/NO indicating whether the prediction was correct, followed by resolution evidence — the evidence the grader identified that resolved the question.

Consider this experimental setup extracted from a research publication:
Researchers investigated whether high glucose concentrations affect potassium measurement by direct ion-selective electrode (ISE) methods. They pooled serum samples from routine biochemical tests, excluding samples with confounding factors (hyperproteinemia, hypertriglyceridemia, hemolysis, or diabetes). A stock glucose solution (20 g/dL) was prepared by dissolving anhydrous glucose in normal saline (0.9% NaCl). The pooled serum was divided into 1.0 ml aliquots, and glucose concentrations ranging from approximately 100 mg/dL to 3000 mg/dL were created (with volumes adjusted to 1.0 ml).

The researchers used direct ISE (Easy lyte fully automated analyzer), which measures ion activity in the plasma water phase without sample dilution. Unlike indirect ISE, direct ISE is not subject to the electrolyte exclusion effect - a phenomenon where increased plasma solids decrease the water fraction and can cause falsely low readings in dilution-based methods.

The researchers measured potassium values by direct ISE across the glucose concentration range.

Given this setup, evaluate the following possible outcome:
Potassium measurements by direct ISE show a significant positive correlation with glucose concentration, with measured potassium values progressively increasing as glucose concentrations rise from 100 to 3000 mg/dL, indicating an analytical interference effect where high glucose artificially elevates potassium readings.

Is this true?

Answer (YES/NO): NO